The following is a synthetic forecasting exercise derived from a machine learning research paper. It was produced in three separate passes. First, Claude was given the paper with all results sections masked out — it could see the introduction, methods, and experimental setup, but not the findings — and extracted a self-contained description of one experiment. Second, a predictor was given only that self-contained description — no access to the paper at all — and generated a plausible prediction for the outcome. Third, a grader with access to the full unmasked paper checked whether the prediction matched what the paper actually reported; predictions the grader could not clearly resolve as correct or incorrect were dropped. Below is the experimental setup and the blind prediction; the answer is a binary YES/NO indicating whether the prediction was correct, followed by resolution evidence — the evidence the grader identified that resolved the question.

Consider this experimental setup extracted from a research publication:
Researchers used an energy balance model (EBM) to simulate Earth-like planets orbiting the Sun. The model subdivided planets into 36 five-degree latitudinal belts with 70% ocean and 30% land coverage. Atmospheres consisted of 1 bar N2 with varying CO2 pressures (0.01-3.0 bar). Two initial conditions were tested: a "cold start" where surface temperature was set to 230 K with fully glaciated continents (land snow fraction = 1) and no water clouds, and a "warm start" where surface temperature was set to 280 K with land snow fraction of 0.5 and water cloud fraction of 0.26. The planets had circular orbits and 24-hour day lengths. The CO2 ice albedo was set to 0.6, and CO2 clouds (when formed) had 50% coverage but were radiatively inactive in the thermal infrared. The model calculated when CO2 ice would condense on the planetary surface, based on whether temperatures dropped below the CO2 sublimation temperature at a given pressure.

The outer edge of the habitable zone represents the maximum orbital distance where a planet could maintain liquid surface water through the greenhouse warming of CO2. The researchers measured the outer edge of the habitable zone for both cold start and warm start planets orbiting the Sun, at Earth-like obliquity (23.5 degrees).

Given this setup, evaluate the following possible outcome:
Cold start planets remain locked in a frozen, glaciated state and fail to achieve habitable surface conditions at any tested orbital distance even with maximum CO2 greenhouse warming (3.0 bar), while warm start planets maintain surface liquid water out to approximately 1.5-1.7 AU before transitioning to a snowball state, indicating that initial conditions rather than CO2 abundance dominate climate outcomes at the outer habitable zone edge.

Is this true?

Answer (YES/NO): NO